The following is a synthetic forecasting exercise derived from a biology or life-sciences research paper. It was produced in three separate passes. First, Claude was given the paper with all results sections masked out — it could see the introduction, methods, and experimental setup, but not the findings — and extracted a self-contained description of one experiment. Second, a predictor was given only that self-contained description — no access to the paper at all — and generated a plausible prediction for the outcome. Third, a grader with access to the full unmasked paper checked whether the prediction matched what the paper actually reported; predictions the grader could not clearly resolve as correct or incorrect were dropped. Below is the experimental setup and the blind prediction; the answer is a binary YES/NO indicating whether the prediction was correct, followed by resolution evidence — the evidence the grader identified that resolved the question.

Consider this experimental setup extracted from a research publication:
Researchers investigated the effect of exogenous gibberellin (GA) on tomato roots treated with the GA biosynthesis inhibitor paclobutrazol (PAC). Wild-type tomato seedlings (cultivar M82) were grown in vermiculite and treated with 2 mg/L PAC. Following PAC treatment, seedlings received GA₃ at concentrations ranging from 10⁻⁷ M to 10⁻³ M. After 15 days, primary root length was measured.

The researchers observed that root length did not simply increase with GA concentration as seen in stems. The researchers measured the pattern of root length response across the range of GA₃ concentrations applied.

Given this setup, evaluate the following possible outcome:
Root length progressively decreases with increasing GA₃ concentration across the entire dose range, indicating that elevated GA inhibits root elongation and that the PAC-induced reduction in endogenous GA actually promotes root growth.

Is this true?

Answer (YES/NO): NO